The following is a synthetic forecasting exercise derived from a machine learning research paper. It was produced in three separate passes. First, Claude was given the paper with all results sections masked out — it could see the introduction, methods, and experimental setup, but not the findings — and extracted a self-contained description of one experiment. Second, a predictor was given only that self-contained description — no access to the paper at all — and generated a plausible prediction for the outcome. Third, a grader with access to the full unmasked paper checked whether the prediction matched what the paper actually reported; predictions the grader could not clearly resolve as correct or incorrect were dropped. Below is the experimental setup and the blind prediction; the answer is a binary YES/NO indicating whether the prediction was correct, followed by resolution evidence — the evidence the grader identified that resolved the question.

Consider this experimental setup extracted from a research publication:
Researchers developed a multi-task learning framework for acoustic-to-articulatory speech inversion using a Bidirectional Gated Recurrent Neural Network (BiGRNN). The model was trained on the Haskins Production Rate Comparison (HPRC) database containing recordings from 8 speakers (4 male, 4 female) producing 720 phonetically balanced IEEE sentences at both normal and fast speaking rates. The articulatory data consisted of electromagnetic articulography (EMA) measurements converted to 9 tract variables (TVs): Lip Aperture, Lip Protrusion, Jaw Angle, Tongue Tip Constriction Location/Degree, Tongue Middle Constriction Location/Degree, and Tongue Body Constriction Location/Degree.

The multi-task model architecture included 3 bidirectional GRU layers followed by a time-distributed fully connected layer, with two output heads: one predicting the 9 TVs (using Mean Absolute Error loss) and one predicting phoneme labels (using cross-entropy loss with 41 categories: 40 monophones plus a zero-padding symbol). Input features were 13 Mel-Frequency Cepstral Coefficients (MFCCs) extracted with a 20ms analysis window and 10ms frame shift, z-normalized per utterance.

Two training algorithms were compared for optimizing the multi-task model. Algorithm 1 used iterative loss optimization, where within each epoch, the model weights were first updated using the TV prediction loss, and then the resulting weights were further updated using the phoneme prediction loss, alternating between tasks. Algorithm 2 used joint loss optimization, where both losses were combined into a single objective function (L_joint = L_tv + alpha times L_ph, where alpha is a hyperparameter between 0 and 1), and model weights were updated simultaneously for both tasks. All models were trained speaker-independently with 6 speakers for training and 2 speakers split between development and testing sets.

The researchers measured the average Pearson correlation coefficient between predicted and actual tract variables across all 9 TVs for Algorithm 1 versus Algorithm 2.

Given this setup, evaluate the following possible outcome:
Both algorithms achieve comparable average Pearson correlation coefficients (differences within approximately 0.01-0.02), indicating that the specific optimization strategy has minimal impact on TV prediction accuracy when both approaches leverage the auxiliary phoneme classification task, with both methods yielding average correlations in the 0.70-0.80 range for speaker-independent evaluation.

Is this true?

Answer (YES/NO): YES